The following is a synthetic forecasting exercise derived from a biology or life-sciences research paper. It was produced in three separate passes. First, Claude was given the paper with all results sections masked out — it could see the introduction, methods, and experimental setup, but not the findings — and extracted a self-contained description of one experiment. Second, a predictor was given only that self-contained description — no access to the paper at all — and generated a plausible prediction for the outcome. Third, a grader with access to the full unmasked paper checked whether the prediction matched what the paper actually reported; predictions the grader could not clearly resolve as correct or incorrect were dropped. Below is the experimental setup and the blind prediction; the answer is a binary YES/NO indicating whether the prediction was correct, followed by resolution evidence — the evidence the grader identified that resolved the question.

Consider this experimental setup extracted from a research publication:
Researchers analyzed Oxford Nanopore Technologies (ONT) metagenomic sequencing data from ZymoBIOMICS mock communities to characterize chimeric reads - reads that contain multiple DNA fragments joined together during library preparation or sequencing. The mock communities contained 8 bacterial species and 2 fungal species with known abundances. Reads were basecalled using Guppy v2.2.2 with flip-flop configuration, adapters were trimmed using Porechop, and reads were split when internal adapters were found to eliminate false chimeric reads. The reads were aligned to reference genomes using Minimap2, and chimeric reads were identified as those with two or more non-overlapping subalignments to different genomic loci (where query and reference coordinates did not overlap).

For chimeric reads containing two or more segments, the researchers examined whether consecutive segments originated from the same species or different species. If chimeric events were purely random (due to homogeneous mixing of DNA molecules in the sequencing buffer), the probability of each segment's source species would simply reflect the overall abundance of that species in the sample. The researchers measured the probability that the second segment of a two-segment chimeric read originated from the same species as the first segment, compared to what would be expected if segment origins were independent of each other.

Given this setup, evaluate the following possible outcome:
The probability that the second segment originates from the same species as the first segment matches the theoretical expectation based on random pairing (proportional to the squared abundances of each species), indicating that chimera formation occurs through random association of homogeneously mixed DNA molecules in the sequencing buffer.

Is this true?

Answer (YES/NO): NO